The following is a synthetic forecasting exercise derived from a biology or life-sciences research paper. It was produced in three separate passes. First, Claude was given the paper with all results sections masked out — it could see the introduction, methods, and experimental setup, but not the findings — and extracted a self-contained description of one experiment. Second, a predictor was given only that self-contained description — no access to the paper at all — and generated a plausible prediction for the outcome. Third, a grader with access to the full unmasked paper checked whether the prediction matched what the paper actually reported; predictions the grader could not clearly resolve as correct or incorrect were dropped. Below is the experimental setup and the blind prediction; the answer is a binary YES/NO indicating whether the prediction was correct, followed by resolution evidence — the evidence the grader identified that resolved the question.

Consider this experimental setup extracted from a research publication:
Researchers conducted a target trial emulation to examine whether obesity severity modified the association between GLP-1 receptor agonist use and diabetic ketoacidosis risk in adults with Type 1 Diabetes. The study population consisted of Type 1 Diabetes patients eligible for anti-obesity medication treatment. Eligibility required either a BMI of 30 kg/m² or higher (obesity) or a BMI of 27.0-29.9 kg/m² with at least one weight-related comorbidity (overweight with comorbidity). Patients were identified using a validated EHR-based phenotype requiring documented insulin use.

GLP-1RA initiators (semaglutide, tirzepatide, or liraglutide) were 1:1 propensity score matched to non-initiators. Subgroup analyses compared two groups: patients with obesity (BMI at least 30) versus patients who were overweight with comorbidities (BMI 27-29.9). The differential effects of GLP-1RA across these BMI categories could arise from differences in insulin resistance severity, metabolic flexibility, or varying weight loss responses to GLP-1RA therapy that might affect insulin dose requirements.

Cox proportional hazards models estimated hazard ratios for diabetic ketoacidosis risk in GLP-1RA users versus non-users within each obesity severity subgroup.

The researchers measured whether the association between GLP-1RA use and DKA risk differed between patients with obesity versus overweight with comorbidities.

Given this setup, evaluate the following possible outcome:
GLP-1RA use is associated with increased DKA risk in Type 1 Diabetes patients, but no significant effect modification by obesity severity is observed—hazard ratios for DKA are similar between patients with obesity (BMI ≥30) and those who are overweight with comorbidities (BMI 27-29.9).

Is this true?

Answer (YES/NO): NO